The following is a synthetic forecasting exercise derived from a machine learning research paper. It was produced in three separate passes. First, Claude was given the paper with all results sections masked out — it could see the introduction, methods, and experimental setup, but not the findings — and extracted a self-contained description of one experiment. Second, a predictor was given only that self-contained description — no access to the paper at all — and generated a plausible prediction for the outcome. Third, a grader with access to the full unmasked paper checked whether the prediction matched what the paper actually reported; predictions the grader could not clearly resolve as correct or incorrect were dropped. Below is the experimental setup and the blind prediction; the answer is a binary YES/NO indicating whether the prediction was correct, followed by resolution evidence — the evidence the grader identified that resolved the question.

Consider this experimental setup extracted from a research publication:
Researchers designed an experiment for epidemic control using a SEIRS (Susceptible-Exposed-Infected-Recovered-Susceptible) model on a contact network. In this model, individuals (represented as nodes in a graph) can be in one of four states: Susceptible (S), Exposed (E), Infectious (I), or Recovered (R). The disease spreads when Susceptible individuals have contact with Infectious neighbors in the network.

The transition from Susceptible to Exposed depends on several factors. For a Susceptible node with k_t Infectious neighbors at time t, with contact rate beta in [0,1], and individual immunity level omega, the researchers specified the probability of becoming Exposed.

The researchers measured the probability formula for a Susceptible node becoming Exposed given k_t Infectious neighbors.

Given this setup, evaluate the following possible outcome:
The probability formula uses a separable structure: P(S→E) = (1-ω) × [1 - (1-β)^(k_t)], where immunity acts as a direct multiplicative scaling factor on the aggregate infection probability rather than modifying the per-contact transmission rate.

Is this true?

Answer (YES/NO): NO